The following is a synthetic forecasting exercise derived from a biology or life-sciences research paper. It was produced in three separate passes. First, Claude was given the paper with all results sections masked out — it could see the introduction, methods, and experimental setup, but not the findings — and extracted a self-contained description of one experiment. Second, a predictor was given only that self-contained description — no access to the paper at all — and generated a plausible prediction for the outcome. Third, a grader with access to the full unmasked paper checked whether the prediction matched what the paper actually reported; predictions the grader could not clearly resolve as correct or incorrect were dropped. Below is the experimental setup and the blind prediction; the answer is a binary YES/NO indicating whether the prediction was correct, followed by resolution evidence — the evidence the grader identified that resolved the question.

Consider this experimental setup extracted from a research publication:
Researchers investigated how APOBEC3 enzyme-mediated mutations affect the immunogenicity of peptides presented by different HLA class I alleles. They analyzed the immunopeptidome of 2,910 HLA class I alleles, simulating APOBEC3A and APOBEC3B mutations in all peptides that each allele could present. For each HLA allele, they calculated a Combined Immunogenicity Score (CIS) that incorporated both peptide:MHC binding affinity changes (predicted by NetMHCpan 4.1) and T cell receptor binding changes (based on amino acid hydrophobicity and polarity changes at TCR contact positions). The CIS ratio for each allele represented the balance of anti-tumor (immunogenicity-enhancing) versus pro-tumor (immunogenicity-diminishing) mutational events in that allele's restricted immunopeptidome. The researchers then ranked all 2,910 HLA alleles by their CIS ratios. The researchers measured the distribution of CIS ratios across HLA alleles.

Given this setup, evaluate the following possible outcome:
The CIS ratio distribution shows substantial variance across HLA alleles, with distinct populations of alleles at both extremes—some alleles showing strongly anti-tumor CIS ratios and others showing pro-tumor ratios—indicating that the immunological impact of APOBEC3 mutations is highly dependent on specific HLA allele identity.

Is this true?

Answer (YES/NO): YES